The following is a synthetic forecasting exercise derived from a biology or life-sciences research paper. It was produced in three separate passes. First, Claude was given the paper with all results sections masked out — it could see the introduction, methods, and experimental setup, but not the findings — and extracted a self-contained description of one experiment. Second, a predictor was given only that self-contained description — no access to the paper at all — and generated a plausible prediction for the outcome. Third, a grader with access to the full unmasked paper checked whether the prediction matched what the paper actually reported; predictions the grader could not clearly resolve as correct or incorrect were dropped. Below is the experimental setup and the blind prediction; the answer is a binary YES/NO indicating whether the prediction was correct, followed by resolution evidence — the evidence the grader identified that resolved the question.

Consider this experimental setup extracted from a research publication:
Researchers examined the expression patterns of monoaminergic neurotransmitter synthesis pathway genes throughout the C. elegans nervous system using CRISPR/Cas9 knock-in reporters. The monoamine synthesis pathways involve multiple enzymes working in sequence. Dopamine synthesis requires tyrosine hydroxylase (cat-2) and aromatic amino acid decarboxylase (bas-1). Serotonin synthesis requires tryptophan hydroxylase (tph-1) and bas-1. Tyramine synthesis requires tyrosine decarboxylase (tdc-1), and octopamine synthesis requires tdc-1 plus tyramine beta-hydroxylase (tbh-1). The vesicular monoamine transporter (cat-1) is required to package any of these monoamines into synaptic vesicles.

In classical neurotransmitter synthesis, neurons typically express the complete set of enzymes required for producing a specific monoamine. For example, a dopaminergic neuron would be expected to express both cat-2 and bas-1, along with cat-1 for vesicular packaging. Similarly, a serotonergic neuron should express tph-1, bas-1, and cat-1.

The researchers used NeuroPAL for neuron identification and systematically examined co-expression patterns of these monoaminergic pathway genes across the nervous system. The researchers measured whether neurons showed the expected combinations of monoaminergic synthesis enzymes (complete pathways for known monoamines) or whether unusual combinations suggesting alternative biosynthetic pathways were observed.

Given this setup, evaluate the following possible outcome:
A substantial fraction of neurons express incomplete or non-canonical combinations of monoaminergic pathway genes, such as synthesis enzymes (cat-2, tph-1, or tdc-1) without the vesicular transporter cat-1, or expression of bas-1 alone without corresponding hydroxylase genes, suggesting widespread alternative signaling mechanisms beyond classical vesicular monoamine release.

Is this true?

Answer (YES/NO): YES